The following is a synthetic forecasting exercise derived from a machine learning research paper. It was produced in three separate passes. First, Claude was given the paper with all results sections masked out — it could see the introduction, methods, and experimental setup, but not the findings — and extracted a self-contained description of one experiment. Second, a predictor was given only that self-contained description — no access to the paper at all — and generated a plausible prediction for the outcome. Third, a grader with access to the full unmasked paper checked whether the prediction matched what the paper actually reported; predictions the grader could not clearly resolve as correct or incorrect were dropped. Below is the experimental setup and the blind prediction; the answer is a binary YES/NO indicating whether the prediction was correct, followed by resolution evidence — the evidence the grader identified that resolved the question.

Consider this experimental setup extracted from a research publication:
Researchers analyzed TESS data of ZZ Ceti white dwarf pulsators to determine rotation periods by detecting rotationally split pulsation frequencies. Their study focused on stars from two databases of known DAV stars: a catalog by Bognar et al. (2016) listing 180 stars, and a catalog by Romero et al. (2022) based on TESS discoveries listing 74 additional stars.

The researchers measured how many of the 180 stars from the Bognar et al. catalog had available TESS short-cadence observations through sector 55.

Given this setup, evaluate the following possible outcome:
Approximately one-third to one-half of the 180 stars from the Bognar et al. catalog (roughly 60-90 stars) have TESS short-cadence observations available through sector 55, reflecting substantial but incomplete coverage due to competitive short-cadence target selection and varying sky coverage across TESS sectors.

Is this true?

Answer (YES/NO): NO